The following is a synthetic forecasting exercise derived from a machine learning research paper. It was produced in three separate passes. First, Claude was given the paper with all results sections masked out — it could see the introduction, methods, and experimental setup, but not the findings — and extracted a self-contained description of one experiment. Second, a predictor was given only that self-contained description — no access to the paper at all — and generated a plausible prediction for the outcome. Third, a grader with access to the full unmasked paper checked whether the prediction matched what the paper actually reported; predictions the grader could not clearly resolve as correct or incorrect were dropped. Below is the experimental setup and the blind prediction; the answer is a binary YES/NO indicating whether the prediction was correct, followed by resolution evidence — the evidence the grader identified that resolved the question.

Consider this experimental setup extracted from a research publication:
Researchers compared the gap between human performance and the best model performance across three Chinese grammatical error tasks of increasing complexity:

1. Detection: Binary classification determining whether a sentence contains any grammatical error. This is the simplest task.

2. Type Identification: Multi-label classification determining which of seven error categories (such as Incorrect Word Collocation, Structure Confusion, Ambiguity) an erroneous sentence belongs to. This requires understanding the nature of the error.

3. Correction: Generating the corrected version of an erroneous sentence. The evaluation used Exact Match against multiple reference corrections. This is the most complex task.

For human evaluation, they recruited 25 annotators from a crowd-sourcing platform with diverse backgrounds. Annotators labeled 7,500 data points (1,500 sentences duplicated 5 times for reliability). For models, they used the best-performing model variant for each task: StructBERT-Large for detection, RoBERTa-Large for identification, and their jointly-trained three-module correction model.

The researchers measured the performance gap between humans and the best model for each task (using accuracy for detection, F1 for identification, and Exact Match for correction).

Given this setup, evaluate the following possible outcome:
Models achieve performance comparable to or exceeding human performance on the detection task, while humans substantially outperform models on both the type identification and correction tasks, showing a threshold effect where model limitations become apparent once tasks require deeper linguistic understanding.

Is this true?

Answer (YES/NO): NO